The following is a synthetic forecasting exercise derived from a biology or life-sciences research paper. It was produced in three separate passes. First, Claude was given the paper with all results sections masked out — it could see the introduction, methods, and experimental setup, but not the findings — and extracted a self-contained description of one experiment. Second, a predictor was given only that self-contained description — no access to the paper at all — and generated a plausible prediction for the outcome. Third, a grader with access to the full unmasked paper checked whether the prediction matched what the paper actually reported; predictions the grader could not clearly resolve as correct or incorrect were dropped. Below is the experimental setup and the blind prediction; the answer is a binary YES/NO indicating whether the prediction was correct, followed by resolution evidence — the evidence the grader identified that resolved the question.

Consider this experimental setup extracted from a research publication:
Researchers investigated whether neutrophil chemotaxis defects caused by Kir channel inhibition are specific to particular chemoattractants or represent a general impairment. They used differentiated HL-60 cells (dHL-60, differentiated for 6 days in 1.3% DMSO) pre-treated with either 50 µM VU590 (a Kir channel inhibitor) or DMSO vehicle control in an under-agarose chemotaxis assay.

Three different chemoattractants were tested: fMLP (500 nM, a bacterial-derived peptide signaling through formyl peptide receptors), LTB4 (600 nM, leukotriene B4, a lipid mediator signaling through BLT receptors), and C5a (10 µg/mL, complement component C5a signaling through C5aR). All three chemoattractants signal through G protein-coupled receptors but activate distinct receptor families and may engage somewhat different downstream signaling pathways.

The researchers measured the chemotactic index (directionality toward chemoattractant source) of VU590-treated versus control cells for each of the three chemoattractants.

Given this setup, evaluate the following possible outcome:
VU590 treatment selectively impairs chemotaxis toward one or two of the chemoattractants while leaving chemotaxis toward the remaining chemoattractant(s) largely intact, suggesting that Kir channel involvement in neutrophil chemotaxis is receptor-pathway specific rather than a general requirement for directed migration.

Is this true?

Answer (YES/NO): NO